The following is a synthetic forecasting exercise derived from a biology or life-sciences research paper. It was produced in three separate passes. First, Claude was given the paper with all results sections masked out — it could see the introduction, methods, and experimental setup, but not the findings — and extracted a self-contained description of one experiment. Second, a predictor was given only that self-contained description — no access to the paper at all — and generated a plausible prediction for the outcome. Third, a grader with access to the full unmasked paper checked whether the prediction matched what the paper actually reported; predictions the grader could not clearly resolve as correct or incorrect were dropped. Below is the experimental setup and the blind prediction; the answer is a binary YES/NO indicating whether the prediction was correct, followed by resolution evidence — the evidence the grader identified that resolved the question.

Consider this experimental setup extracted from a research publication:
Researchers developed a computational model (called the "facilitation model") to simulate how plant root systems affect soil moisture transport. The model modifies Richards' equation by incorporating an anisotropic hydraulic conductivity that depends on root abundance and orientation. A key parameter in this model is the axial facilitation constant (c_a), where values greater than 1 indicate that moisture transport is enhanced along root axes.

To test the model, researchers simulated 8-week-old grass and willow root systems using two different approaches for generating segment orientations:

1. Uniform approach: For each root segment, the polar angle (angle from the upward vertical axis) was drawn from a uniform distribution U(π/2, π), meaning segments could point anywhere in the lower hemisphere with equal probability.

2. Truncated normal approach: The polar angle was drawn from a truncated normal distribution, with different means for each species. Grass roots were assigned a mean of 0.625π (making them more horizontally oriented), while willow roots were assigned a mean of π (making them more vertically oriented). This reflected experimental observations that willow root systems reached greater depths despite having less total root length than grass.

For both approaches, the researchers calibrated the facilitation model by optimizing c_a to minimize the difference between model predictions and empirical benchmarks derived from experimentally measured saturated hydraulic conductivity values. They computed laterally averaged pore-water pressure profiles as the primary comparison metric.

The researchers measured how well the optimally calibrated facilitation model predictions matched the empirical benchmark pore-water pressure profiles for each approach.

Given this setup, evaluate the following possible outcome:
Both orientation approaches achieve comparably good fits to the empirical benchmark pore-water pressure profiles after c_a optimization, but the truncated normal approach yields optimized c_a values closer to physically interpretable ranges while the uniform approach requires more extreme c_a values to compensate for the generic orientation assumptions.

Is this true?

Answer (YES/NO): NO